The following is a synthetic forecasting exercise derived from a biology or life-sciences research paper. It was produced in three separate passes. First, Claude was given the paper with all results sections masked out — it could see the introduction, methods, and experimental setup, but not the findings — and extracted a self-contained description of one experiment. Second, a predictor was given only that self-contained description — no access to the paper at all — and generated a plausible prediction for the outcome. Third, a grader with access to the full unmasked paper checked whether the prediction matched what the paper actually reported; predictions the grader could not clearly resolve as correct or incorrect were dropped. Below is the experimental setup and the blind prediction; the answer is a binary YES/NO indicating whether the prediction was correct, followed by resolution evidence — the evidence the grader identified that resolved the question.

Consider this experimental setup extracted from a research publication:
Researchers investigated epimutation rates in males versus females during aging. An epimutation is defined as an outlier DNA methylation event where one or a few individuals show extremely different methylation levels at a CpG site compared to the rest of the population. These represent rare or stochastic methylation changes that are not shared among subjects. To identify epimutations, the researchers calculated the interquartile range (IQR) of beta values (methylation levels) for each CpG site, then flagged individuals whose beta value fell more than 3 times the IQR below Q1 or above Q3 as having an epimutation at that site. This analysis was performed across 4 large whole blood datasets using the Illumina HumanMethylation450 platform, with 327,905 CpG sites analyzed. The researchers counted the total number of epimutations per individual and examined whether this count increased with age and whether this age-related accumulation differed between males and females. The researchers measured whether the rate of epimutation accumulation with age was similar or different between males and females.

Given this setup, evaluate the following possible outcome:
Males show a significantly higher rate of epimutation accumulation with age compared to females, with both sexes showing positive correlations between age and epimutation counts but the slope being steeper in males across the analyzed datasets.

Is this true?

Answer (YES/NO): NO